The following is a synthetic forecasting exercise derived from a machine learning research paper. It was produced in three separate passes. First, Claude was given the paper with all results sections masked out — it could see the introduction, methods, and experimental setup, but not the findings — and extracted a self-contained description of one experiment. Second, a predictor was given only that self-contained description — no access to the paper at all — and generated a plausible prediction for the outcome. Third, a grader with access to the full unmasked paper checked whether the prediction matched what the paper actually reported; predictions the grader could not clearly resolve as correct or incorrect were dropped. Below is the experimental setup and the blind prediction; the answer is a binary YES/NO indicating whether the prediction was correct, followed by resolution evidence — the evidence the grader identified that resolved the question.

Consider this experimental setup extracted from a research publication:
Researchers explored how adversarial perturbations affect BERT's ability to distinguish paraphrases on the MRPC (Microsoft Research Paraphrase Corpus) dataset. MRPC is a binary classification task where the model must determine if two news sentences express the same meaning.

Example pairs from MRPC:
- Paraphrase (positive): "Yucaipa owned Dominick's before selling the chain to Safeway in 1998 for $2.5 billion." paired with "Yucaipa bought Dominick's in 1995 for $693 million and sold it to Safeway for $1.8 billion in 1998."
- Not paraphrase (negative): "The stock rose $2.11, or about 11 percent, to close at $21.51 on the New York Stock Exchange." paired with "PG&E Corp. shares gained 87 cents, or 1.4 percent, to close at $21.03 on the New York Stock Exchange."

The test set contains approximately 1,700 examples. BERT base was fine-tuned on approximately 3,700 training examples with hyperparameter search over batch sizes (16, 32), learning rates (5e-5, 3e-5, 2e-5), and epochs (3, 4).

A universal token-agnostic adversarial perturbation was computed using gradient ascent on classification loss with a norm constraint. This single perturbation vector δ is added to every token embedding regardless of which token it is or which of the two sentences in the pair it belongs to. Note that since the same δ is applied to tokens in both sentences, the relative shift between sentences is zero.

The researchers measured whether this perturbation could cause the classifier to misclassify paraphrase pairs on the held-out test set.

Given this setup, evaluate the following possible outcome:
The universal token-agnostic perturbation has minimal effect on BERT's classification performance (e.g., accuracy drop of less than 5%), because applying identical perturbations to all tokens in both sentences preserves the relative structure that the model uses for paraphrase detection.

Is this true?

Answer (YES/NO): NO